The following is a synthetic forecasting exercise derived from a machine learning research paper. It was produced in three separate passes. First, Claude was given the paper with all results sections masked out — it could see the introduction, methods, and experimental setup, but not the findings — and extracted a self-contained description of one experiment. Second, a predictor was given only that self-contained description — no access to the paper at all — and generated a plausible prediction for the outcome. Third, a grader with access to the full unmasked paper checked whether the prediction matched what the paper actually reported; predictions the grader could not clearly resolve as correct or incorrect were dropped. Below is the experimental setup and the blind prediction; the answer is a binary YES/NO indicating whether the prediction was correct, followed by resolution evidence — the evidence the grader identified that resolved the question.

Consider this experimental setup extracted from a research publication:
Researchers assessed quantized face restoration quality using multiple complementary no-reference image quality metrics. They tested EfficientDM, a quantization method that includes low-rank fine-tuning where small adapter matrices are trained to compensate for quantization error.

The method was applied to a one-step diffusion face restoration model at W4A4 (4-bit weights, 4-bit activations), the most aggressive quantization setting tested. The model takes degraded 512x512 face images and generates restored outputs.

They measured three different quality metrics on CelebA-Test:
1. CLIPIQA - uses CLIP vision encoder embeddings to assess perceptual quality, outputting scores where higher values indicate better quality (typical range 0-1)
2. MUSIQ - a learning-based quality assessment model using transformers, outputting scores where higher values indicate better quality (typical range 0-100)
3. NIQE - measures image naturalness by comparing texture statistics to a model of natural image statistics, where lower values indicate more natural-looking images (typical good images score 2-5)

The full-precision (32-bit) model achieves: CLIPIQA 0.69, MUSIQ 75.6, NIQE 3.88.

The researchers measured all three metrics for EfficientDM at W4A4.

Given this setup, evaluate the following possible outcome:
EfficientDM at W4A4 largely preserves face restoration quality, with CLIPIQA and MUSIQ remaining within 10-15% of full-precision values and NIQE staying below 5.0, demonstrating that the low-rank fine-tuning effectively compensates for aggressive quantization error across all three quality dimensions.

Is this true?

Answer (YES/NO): NO